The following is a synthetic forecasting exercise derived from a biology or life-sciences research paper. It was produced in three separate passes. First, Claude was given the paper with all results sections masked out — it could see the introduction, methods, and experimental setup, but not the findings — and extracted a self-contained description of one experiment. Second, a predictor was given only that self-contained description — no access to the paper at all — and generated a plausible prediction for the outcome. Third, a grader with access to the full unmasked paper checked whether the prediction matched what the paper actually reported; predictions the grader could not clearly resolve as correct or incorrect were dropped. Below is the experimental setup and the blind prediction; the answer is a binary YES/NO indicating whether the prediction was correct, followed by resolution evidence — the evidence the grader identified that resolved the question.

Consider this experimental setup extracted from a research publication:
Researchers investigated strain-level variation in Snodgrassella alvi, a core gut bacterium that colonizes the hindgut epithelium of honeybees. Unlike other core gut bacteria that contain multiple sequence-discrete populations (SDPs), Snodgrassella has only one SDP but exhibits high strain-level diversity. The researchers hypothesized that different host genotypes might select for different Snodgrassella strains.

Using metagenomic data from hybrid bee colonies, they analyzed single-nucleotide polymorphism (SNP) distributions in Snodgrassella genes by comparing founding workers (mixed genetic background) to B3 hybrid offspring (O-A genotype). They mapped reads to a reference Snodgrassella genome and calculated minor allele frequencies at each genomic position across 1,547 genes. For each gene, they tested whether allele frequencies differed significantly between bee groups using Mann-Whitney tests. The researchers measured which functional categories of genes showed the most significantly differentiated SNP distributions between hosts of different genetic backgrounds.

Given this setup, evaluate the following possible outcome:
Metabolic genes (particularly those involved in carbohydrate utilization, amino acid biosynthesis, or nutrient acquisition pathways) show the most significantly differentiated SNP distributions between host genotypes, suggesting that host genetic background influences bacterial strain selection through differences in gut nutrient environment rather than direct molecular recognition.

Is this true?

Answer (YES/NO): NO